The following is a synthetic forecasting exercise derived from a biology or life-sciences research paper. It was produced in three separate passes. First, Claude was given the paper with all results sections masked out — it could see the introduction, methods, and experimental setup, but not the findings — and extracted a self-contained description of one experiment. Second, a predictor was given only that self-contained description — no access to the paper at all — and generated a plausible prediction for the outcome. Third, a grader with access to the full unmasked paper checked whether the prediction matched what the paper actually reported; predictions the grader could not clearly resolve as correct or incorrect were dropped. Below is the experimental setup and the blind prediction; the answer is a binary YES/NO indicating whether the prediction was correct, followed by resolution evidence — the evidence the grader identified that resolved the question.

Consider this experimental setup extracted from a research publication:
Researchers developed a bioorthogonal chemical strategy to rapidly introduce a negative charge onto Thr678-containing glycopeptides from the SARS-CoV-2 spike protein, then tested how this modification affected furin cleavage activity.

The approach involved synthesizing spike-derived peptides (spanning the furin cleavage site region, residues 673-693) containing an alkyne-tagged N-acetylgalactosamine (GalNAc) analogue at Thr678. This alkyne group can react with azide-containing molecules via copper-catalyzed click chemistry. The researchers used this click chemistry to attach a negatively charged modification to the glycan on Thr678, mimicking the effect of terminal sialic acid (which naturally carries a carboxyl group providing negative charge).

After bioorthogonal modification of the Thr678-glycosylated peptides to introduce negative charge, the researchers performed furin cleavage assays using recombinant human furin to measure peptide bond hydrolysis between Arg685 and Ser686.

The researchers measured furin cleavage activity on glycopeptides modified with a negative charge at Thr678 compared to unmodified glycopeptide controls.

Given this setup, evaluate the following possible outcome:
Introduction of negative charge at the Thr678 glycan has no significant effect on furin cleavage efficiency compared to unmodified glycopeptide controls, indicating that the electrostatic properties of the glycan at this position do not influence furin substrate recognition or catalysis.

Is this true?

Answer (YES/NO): NO